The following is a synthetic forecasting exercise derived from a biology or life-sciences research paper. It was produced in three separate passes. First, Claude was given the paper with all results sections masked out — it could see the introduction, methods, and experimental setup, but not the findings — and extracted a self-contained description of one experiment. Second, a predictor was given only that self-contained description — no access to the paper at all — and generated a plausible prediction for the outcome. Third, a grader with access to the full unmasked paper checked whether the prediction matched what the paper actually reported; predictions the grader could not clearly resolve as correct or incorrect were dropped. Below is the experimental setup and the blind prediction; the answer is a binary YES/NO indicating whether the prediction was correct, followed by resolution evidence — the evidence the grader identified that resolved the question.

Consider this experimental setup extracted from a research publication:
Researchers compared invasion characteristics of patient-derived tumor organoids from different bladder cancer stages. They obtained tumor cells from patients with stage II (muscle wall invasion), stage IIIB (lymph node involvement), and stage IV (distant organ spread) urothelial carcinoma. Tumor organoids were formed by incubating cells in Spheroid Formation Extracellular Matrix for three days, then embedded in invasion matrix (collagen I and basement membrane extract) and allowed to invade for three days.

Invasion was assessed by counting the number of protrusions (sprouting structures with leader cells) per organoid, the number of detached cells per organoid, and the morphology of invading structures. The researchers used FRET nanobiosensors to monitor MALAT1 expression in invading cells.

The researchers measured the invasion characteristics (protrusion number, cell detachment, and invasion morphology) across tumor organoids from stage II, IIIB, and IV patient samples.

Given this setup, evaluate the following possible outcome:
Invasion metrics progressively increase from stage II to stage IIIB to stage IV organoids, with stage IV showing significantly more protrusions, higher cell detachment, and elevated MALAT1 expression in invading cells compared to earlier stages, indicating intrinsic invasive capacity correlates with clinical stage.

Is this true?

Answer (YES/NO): NO